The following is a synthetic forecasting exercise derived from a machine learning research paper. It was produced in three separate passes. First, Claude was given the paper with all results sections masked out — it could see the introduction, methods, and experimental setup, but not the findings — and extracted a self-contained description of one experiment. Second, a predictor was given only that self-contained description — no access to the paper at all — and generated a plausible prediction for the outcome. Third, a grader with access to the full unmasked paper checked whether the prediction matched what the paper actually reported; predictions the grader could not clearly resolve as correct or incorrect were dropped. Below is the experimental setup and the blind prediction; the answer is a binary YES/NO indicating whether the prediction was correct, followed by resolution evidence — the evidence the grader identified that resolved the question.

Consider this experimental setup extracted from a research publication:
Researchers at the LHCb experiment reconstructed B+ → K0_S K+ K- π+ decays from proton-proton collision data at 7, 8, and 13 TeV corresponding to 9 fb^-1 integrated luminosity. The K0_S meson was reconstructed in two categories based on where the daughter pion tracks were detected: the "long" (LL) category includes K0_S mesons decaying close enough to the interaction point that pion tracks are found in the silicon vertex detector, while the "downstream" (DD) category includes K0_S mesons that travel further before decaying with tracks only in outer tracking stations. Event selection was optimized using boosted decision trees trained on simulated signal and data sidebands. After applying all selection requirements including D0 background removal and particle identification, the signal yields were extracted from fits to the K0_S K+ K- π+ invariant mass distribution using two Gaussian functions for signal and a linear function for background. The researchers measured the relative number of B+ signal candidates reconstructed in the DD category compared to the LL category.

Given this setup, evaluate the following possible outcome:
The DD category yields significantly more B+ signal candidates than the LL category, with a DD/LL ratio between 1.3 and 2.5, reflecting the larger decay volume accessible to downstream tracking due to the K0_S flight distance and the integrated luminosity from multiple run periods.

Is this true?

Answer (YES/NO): YES